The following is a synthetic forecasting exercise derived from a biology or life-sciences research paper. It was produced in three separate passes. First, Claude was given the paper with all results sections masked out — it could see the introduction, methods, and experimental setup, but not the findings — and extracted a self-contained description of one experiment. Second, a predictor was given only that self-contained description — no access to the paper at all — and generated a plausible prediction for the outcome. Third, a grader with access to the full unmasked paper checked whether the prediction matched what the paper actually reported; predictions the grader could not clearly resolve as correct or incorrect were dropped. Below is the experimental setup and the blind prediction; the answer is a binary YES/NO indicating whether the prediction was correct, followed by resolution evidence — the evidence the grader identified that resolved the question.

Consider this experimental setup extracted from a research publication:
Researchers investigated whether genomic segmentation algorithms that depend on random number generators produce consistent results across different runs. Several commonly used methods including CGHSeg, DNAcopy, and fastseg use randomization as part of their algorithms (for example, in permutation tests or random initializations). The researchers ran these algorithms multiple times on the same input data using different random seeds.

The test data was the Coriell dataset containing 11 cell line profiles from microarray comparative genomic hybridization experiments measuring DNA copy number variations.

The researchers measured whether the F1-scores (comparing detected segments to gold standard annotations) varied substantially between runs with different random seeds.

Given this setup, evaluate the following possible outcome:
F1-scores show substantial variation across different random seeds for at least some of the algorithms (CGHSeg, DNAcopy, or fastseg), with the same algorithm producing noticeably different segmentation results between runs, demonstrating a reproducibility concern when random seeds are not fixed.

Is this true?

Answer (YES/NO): NO